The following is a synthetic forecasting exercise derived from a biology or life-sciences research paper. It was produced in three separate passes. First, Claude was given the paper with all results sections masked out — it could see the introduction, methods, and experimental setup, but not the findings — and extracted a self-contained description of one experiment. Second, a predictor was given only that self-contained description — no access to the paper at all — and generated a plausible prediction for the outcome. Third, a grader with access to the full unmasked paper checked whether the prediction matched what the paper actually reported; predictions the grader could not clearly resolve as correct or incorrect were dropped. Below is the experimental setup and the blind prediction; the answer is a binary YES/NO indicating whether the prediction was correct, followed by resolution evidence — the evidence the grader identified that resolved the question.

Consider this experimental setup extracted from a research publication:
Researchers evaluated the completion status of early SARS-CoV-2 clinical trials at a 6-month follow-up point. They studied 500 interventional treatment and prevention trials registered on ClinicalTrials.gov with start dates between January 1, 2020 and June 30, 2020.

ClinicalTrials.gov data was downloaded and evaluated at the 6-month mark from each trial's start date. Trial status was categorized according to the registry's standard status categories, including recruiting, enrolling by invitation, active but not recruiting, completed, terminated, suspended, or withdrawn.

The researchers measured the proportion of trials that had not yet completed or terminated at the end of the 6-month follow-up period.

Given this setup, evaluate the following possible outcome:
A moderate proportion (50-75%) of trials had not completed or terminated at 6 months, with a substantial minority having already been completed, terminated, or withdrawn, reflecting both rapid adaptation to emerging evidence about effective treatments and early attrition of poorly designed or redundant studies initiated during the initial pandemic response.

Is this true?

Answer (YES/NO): NO